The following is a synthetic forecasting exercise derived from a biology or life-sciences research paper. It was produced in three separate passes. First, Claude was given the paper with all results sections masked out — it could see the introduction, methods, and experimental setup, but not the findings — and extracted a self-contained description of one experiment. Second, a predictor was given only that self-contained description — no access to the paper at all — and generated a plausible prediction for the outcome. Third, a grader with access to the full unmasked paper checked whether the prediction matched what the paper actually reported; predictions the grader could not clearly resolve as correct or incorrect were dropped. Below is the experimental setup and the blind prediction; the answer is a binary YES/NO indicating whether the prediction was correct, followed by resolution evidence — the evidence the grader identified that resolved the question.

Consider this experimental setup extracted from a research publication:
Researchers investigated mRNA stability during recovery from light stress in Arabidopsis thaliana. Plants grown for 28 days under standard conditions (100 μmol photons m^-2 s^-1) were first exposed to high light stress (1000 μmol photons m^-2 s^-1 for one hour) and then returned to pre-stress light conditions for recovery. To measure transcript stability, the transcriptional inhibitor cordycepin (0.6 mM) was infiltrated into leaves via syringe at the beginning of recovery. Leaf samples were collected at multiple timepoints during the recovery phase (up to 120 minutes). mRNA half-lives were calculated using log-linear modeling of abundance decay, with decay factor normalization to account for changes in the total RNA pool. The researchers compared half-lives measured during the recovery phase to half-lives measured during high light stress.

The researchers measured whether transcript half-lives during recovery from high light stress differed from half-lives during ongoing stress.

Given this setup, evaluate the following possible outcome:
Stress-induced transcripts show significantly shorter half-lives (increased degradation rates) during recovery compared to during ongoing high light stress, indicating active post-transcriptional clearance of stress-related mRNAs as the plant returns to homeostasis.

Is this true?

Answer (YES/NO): NO